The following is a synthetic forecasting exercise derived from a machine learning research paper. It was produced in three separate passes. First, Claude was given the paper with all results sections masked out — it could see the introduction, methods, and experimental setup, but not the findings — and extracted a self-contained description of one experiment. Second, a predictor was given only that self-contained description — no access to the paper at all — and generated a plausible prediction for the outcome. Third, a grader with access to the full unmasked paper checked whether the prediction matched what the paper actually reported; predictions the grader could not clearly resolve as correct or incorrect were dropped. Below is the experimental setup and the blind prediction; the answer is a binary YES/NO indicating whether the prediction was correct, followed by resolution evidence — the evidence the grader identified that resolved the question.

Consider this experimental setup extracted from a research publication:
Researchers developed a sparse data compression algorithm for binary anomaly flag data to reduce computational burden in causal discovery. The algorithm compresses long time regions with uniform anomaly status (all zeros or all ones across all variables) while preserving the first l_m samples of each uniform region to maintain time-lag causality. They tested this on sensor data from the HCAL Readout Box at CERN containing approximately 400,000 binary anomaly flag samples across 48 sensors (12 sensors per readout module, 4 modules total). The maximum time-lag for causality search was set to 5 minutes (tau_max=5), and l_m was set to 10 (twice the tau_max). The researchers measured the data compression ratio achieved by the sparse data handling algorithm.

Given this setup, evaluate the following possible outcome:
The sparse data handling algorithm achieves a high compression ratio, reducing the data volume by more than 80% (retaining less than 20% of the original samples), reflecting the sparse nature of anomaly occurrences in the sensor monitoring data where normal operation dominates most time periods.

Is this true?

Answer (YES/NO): YES